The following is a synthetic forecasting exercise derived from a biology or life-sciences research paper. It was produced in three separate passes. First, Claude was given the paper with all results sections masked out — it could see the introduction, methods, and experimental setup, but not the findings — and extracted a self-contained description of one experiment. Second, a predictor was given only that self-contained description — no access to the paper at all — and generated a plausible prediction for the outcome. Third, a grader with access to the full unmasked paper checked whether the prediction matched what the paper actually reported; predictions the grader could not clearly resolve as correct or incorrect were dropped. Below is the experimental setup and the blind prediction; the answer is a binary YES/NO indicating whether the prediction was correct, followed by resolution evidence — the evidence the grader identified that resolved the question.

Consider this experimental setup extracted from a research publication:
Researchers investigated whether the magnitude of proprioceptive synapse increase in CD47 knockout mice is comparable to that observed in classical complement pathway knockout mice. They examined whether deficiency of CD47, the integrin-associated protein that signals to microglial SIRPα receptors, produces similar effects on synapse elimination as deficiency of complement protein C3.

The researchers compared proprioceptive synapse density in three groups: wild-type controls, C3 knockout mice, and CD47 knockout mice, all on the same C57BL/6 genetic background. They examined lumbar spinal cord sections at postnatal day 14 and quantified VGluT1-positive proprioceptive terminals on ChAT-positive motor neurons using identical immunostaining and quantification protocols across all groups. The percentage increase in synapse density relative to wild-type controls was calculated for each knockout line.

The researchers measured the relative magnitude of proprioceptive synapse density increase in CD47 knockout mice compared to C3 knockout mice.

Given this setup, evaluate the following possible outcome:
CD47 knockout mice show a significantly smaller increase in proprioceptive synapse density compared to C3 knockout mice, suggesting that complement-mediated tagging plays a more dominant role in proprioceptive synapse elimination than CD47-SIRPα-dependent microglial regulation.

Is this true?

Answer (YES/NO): NO